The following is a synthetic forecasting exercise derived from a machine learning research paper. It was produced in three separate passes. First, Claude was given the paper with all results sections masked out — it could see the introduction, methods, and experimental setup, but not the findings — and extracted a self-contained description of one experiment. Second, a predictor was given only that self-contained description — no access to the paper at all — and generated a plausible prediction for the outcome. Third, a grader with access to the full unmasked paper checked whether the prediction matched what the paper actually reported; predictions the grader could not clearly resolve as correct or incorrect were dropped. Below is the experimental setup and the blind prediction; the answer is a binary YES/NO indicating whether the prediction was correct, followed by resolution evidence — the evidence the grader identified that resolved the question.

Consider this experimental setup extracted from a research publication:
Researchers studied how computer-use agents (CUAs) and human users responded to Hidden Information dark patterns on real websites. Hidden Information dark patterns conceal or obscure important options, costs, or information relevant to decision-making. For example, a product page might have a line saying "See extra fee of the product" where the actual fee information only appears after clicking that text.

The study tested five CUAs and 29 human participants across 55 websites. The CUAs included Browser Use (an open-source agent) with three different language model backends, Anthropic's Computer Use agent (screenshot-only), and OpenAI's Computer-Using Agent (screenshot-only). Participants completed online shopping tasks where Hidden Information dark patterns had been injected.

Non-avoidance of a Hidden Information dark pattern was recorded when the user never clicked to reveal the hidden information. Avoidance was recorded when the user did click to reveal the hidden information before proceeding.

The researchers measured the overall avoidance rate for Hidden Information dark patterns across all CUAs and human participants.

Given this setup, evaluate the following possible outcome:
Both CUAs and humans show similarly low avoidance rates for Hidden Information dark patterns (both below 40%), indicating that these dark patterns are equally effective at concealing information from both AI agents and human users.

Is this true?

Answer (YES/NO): YES